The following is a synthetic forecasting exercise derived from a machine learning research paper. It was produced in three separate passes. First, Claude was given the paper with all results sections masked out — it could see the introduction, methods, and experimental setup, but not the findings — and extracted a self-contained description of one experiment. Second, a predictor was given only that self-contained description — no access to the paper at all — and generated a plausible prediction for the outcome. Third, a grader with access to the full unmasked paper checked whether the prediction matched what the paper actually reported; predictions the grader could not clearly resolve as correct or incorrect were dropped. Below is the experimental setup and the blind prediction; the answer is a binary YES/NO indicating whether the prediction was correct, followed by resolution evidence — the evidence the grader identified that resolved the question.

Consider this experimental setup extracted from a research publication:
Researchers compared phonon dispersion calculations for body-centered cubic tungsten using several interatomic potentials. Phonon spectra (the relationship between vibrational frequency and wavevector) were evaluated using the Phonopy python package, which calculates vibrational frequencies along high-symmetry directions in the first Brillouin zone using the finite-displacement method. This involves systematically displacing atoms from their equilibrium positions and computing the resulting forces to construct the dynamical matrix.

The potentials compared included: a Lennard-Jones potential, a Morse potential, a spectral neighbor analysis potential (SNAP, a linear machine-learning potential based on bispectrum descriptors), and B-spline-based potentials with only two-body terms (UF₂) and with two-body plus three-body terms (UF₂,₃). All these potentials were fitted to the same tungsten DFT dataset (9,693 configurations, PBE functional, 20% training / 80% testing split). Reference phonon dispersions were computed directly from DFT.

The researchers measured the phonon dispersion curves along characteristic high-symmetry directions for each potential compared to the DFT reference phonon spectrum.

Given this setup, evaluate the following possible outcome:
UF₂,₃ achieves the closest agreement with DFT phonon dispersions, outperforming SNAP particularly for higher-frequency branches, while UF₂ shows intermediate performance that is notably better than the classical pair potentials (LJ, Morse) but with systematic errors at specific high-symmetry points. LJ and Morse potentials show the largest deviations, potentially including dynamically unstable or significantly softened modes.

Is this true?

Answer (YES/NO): NO